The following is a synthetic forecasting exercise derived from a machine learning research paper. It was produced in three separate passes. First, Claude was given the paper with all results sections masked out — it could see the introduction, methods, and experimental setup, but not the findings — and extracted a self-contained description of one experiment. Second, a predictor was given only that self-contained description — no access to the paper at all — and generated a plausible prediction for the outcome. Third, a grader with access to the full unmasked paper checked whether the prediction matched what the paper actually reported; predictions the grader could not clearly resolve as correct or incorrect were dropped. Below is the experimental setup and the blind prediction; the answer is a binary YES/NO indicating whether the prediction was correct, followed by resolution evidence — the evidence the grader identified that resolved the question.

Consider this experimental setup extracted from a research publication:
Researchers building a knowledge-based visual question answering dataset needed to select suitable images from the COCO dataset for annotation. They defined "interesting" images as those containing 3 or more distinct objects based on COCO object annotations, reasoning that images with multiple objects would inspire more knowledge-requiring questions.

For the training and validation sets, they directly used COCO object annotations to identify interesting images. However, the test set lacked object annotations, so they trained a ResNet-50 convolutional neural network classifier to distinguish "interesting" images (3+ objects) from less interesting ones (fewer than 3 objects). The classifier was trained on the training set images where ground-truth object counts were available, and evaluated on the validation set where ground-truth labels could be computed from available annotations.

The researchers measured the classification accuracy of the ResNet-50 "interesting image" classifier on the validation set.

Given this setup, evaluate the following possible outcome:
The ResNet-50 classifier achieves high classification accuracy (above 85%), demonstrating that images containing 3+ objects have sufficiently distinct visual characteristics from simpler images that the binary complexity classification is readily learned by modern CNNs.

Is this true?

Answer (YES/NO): NO